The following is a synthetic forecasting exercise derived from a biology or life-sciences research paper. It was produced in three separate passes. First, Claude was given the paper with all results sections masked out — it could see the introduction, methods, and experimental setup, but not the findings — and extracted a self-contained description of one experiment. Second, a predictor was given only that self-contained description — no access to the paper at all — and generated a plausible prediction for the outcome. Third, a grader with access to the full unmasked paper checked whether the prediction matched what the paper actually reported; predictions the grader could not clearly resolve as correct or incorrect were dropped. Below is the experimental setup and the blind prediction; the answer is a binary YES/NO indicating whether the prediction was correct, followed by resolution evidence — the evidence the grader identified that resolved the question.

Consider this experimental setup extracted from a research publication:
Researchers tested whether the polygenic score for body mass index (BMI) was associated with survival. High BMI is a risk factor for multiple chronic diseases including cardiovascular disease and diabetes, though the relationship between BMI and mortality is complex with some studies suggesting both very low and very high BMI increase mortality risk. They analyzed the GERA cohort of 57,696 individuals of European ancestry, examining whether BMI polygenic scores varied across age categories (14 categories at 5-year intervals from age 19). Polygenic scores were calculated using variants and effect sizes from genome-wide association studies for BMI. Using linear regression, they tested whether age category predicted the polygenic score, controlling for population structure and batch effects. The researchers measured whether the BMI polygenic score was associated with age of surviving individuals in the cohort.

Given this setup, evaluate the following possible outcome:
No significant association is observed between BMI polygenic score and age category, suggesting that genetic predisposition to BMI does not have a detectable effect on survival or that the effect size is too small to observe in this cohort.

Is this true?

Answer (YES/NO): YES